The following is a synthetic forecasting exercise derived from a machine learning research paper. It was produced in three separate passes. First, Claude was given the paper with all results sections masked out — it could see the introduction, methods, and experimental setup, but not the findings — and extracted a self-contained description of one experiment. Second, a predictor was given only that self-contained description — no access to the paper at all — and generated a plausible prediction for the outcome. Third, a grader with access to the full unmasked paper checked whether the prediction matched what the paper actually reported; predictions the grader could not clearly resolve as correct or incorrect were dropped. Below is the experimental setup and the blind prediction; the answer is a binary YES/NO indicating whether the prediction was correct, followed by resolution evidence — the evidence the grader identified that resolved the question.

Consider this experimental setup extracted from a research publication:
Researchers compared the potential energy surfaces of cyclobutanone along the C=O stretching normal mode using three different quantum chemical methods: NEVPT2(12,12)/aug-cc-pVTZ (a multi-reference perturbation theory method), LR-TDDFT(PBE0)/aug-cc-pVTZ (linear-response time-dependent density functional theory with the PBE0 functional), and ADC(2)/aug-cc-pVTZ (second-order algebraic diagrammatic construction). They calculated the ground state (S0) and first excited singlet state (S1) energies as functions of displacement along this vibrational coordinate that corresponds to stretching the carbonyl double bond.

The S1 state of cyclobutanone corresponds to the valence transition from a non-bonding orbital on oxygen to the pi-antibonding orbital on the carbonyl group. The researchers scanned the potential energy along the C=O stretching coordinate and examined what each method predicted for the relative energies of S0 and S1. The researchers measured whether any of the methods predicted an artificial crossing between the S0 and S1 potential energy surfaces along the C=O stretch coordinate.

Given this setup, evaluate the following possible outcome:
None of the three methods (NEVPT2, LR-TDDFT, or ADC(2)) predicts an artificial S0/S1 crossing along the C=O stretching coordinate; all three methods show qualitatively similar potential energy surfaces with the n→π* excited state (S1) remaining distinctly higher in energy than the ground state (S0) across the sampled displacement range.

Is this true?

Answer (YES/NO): NO